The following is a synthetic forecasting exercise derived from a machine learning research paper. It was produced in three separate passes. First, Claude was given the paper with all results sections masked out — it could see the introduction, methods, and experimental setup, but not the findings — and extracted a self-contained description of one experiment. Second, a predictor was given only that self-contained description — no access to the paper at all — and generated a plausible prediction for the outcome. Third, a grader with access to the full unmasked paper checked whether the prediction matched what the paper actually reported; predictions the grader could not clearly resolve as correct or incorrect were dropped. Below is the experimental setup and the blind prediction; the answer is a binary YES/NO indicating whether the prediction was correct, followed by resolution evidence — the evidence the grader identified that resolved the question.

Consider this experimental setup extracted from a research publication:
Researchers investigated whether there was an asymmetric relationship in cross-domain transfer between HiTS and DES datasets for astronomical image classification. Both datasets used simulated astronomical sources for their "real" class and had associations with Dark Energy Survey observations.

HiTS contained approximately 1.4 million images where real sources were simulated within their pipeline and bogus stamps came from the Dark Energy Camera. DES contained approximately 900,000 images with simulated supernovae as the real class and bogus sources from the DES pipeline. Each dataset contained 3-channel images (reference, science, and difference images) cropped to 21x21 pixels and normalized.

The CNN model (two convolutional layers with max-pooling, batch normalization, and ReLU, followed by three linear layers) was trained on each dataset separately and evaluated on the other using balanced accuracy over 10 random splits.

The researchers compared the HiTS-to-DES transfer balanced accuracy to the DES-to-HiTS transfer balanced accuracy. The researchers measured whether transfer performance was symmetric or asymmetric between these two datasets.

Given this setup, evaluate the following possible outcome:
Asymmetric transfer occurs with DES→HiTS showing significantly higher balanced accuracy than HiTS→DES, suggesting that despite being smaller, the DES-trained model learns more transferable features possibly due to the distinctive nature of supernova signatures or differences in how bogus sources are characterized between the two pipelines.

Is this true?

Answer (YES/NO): YES